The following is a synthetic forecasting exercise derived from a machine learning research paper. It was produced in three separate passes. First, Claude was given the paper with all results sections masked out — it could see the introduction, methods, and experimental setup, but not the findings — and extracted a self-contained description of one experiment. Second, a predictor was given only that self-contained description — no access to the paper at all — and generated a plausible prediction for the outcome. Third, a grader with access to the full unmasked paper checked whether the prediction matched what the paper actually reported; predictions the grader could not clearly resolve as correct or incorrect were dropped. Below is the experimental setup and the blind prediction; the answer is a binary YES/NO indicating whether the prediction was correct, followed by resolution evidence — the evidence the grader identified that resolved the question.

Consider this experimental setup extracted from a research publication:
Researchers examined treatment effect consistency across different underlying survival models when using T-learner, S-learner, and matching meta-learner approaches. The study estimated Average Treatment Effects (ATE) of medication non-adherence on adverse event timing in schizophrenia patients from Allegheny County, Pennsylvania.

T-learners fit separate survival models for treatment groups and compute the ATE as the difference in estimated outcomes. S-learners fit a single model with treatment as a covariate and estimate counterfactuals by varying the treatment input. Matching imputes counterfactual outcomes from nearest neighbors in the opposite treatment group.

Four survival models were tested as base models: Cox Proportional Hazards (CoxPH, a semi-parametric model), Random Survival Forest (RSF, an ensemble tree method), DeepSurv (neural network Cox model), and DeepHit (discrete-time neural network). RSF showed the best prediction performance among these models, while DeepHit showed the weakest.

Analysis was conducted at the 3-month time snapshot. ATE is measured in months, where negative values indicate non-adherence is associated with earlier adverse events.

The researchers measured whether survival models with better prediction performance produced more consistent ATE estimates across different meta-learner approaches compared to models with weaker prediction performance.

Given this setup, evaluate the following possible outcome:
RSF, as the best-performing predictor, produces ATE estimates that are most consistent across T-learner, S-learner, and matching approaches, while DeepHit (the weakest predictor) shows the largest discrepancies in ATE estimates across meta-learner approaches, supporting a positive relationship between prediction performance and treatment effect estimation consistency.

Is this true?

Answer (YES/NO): NO